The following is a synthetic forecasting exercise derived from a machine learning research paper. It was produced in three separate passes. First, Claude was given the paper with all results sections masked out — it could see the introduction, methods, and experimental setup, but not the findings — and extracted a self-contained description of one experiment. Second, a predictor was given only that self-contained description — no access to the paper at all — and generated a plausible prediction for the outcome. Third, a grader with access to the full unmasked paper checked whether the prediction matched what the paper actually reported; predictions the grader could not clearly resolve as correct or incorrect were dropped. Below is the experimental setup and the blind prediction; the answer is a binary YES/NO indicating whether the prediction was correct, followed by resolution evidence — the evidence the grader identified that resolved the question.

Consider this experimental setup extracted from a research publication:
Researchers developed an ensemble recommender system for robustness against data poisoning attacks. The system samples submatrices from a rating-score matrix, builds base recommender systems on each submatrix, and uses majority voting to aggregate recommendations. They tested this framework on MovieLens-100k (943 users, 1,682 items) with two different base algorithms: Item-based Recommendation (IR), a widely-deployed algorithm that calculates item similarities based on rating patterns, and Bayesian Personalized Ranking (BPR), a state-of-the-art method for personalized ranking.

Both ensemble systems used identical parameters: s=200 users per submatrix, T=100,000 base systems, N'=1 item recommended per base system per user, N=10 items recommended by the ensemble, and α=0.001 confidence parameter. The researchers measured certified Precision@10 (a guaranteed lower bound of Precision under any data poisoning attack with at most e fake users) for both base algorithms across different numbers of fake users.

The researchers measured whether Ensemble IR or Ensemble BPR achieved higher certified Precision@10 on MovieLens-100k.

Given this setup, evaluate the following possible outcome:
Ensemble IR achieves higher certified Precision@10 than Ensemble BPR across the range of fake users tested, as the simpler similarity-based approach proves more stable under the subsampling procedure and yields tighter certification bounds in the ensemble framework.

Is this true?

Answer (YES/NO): NO